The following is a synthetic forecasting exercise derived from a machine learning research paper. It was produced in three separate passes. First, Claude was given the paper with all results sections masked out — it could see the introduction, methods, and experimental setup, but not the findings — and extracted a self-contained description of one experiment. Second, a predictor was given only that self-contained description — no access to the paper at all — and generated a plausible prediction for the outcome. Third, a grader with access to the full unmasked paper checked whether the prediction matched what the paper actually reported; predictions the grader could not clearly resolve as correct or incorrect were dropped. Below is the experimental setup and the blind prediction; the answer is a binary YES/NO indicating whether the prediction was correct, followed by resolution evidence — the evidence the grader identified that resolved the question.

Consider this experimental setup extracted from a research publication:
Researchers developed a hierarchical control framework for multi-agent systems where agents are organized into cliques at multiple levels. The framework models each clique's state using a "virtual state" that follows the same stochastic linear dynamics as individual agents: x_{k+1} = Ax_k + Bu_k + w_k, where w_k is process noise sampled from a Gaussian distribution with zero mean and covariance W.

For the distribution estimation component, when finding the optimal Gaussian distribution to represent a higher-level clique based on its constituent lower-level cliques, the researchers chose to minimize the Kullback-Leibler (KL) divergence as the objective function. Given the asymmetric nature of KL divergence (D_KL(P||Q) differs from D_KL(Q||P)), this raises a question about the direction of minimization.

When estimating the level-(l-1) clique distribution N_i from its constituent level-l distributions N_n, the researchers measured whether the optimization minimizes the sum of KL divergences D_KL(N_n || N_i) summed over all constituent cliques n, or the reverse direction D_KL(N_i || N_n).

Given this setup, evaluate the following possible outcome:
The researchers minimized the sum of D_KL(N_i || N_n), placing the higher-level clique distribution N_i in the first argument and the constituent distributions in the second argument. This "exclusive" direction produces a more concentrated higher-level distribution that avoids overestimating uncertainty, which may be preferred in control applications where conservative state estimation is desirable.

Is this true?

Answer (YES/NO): NO